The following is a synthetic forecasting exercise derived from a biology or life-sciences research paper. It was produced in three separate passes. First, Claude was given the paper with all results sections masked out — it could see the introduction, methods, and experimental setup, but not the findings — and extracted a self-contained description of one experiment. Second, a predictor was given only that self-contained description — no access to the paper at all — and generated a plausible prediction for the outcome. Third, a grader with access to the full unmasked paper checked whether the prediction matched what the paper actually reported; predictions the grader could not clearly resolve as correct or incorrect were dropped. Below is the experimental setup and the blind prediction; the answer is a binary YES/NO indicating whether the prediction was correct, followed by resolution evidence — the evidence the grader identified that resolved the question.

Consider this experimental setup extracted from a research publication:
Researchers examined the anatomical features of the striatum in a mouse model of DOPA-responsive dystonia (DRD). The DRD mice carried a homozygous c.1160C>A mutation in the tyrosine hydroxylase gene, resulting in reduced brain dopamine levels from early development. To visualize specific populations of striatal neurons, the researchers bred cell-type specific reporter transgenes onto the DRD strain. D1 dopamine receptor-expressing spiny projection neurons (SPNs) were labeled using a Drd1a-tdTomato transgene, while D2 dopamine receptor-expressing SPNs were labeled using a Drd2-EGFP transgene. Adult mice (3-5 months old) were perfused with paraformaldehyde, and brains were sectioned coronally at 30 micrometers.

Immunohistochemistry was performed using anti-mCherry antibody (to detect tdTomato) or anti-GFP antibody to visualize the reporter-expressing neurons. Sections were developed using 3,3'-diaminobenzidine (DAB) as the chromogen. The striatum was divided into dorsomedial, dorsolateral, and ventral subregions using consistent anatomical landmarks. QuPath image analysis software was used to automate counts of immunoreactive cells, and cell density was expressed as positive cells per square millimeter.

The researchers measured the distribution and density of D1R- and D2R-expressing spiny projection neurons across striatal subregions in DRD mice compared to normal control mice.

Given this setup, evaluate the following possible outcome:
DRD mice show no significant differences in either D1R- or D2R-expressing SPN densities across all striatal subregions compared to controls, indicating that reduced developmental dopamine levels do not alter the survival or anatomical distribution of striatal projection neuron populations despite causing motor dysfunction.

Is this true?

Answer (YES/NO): YES